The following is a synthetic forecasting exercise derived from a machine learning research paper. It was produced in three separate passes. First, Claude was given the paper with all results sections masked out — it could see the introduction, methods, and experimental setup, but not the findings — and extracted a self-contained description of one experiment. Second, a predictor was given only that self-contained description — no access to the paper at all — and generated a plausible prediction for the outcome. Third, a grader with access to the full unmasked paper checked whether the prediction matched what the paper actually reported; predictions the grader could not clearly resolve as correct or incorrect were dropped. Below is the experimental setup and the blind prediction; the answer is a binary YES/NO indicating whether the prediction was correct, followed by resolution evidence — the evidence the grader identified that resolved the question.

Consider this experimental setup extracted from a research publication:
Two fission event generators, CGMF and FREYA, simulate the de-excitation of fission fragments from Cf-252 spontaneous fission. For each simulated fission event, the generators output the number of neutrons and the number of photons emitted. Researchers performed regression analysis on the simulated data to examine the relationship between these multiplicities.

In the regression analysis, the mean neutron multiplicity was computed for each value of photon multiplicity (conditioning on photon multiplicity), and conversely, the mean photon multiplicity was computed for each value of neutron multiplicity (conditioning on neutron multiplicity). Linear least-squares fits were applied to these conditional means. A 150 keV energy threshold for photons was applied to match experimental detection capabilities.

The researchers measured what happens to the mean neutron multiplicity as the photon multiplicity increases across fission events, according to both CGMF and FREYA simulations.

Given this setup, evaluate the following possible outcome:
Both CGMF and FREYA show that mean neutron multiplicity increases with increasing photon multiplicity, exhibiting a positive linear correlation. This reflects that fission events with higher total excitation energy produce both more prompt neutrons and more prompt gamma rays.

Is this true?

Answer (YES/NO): NO